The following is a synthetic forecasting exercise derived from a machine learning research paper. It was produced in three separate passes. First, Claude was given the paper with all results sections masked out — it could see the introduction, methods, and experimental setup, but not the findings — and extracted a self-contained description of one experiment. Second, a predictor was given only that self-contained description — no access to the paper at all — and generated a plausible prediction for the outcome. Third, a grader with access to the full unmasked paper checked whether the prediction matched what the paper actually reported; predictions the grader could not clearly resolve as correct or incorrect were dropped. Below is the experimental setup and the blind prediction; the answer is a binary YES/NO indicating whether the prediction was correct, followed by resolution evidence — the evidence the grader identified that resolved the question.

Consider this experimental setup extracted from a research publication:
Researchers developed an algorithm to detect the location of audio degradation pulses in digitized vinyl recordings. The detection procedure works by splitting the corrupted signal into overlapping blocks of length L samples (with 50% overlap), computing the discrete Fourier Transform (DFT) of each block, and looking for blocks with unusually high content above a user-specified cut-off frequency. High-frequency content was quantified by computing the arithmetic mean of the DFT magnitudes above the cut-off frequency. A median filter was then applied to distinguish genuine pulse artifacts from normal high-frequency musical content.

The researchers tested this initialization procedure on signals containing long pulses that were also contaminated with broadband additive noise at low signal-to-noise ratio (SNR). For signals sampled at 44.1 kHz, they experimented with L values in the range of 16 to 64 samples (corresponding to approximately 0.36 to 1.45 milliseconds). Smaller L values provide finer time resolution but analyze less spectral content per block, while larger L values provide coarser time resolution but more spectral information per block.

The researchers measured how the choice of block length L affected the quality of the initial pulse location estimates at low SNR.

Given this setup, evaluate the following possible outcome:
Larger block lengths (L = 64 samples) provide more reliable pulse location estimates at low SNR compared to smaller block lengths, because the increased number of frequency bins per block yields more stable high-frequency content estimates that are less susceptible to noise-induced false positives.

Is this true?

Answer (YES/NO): YES